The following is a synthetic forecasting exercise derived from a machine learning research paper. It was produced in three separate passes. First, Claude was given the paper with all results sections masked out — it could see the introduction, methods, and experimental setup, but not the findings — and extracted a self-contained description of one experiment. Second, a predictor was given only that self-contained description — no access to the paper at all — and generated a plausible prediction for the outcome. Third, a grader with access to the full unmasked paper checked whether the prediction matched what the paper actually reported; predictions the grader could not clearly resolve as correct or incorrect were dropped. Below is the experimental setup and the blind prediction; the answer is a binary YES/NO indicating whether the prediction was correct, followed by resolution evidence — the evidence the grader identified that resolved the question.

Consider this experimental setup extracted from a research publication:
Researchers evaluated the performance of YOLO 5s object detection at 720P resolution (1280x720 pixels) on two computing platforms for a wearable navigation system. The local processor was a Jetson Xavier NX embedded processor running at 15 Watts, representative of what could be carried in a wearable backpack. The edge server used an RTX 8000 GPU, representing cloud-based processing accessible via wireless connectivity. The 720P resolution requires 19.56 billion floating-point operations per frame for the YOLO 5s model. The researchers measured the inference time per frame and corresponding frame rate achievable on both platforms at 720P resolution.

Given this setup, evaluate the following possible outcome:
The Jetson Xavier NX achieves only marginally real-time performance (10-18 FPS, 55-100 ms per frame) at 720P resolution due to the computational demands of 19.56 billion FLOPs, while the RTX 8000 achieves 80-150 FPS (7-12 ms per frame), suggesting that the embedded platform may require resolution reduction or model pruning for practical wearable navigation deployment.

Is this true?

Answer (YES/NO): YES